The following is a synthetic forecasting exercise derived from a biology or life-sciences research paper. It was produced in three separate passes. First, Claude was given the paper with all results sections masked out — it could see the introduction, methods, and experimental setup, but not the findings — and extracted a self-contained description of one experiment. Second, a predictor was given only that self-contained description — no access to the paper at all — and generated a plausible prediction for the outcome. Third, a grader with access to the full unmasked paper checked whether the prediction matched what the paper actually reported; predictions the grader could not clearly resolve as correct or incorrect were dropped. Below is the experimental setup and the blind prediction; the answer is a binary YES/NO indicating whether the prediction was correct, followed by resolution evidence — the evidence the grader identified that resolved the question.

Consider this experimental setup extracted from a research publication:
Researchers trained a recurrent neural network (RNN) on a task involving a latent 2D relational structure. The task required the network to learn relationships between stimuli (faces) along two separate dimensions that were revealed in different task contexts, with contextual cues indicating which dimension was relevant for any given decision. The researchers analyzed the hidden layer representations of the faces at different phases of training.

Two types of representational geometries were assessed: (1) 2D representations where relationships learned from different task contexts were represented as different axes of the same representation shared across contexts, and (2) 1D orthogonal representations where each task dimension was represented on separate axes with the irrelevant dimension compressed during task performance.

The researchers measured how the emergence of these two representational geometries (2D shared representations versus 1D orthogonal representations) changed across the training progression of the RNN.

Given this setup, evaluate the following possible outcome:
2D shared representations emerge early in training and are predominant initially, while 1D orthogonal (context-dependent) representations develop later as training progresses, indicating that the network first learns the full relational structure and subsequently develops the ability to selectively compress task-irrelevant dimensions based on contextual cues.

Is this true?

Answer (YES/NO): YES